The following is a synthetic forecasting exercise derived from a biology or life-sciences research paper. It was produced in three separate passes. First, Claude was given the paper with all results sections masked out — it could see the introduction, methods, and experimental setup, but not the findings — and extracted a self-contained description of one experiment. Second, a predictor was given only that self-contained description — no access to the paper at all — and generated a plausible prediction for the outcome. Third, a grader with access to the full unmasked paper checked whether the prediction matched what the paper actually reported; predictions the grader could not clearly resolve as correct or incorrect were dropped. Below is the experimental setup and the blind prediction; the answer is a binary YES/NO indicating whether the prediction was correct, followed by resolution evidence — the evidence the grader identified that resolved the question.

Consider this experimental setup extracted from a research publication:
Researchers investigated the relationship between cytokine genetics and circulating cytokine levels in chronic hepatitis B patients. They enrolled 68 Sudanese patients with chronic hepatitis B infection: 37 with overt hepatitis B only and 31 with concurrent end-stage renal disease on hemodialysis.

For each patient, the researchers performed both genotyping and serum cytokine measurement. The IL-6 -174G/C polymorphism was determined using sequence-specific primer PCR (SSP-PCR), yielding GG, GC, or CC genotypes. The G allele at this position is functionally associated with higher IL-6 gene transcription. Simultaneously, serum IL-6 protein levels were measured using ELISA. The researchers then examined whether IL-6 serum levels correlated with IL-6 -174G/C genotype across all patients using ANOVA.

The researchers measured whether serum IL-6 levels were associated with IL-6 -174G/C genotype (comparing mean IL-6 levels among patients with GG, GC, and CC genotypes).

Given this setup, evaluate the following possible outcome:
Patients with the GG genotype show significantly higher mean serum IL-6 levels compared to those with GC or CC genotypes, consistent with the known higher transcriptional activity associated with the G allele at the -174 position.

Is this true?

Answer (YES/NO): NO